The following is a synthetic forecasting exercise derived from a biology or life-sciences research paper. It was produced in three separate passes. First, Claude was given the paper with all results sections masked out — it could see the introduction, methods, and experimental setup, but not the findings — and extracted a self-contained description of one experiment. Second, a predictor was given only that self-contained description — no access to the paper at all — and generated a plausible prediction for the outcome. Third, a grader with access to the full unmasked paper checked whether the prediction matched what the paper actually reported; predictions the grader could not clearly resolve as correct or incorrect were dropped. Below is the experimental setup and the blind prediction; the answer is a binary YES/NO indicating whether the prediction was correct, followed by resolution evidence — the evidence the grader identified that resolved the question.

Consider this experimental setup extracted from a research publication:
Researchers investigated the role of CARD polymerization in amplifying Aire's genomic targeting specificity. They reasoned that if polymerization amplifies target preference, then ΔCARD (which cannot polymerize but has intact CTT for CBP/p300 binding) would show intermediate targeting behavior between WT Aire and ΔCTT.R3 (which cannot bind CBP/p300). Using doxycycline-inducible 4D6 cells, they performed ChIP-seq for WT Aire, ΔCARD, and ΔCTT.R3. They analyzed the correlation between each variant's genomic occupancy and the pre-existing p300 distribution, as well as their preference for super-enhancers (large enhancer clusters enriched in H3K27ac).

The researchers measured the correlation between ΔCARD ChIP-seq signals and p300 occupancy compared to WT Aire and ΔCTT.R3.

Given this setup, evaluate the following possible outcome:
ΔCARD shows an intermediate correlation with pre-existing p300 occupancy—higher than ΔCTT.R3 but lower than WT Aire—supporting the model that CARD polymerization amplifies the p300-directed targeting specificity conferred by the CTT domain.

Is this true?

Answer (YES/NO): YES